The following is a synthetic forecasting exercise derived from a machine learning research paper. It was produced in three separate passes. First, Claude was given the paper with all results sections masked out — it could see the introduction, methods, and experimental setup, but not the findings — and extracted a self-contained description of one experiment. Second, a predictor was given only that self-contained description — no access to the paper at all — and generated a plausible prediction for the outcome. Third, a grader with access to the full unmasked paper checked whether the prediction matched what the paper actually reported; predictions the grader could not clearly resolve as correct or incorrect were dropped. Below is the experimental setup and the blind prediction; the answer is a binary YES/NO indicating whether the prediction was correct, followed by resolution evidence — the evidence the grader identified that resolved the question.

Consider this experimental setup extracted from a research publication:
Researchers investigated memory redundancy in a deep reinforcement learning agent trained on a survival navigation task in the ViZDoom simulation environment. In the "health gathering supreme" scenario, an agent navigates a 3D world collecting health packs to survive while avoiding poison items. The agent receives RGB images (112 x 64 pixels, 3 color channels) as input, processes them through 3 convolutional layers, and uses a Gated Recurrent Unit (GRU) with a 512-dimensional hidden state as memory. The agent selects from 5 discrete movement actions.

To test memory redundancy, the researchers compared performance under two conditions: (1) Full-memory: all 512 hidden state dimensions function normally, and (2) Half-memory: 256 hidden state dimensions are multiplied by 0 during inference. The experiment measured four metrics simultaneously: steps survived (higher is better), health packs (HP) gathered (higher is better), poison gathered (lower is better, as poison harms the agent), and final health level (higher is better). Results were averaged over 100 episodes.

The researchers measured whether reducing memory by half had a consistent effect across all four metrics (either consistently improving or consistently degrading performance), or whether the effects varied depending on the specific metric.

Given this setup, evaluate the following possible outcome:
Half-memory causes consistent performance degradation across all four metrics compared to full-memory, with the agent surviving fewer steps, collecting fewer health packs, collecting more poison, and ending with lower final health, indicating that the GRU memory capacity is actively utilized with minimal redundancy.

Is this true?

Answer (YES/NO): NO